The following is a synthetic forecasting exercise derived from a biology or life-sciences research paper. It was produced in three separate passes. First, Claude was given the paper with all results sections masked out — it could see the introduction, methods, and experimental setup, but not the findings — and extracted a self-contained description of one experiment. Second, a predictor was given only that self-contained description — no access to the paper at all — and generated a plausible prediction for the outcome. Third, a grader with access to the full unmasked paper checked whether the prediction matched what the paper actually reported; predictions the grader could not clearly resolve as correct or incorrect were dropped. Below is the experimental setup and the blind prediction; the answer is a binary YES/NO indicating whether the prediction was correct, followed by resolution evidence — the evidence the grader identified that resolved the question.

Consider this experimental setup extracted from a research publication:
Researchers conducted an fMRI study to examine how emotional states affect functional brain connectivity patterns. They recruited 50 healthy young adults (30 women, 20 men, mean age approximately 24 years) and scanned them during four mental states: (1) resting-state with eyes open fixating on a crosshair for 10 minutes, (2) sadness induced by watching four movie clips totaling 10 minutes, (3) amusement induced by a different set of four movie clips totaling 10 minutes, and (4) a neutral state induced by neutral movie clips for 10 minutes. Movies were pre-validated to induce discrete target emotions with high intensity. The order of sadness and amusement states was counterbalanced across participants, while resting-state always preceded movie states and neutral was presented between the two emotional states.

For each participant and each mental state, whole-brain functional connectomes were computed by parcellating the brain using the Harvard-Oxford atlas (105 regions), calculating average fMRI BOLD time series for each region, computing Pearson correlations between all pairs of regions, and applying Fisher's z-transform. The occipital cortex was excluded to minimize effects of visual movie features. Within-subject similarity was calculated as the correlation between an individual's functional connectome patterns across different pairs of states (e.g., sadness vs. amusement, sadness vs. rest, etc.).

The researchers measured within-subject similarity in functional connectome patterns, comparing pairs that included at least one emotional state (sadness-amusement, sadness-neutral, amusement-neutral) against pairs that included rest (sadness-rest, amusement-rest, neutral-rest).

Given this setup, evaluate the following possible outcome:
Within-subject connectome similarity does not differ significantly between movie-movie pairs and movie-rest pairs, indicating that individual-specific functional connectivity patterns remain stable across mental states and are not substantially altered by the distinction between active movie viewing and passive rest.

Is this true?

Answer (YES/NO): NO